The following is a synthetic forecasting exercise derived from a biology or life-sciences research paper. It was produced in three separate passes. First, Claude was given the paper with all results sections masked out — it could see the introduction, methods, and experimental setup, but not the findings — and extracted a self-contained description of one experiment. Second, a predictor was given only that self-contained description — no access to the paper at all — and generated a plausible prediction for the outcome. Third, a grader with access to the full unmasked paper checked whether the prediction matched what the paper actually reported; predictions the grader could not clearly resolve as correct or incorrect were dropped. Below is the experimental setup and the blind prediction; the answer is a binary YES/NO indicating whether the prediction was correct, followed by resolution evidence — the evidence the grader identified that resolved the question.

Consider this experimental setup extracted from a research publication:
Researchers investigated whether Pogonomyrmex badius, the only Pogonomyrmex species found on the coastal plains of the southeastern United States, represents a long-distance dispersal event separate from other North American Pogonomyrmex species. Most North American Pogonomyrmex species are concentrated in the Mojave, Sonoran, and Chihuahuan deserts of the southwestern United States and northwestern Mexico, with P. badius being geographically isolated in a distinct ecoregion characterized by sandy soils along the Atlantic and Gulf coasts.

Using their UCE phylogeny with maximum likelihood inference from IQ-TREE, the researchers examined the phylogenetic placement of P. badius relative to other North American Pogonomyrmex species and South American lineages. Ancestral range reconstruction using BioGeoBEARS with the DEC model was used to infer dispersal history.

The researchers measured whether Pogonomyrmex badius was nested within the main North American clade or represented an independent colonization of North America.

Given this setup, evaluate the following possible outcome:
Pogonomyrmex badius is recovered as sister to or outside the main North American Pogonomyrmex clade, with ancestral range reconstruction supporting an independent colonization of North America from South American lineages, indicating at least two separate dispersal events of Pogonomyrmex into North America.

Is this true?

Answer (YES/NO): NO